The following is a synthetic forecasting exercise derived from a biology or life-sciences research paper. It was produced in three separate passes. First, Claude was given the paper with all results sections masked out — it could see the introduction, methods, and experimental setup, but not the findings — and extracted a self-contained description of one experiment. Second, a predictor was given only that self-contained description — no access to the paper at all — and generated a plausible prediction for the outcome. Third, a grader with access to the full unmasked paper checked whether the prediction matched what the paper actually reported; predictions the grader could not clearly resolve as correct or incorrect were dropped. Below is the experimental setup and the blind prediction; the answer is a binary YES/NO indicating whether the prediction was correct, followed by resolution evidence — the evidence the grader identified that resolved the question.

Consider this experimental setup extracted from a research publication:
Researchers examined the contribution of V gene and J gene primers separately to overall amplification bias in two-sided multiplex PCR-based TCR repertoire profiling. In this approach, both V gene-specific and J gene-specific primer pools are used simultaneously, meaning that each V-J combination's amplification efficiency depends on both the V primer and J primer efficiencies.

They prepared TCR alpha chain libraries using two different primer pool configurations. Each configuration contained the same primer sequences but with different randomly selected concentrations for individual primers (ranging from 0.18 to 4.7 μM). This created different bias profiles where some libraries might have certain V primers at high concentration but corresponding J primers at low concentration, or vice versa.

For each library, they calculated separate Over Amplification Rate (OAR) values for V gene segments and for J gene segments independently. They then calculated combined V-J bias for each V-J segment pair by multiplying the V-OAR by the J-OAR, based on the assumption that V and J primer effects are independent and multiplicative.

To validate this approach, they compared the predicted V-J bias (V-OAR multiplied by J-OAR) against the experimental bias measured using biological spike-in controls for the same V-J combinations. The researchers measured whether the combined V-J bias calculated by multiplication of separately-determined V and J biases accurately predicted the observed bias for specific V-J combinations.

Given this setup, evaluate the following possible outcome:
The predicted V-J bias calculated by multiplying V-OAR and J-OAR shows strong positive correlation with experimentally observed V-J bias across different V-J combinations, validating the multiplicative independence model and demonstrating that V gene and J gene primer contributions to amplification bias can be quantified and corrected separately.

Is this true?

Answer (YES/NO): YES